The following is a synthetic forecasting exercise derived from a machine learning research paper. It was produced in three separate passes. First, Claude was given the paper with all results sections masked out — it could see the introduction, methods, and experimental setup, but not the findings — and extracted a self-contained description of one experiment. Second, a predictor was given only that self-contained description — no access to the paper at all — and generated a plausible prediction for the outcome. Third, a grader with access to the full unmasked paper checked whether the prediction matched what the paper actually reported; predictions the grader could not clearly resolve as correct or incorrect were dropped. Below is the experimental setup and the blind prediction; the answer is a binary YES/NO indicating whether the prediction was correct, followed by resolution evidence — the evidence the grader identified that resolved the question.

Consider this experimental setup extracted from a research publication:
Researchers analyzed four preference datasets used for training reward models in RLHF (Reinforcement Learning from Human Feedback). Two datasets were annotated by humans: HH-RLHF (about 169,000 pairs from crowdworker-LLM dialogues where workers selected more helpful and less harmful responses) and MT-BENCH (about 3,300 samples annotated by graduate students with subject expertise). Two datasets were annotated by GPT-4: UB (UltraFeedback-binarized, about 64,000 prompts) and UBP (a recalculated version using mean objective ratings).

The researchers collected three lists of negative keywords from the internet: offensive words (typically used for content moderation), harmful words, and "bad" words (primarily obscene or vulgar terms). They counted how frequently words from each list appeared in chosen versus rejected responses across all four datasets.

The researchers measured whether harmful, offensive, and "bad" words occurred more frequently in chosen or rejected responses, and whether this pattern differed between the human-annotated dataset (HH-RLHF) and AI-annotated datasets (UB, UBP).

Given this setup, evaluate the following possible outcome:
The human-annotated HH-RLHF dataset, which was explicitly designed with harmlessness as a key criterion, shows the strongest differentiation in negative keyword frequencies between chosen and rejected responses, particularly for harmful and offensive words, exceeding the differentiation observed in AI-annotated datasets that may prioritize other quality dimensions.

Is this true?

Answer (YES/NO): NO